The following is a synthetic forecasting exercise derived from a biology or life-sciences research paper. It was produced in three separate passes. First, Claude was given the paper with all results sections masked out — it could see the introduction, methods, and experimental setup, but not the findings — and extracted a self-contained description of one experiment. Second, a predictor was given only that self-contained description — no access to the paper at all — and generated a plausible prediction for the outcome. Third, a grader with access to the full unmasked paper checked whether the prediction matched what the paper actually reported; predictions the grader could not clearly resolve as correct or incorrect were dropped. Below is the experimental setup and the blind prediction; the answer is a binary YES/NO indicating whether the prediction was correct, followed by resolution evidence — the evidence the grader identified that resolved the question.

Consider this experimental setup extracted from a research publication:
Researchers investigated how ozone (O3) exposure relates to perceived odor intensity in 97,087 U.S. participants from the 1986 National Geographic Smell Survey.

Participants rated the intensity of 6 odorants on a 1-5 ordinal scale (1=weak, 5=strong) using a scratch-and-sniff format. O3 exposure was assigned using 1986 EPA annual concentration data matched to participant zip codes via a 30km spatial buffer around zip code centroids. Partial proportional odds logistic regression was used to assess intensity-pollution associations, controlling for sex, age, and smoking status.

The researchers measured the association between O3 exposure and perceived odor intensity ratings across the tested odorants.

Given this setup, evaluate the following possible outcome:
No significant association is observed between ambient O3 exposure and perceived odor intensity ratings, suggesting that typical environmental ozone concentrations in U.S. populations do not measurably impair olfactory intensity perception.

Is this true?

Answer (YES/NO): NO